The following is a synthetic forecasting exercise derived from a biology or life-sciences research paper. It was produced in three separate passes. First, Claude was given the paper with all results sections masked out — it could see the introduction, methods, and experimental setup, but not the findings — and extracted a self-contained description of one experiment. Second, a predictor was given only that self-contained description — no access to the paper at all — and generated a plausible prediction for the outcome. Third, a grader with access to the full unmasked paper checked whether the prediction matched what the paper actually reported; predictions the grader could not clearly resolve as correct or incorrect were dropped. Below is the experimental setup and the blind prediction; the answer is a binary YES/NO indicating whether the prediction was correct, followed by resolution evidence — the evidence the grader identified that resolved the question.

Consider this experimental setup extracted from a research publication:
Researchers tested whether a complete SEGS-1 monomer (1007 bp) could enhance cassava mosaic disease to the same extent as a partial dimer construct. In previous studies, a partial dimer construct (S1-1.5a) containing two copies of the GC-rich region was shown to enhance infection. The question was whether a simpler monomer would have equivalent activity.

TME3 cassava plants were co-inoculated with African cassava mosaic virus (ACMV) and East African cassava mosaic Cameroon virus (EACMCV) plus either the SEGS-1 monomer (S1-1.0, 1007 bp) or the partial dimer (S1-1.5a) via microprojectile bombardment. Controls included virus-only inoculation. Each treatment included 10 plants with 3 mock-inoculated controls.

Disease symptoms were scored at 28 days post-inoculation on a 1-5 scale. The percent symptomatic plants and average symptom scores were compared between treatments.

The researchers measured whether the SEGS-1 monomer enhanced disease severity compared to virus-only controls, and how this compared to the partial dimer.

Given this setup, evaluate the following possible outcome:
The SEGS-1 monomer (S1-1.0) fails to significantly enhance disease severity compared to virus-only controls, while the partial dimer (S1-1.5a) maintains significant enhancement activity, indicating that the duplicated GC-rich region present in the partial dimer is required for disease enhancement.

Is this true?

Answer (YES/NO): NO